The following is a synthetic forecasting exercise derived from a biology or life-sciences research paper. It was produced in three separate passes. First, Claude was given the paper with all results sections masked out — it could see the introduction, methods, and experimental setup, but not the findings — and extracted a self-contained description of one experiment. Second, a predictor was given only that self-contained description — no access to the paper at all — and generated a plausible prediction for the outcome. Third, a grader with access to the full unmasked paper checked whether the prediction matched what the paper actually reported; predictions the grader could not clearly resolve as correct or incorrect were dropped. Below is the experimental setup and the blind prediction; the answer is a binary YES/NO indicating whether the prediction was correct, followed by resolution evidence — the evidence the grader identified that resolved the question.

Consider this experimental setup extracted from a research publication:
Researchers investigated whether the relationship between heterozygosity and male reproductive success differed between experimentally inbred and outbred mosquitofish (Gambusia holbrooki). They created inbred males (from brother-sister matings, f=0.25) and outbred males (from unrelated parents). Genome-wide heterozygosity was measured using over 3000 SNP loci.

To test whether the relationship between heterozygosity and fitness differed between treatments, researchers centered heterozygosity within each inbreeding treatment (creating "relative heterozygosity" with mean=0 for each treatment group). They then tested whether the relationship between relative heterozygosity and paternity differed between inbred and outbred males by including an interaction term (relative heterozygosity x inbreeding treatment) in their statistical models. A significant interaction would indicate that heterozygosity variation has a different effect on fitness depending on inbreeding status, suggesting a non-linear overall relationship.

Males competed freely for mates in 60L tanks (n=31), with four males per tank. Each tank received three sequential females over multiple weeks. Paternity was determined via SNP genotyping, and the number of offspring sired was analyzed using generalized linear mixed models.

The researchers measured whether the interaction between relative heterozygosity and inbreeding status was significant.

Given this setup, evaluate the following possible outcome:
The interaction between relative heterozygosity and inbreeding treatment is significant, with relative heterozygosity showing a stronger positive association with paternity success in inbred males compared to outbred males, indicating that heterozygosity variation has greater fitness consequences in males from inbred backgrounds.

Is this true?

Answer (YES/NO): NO